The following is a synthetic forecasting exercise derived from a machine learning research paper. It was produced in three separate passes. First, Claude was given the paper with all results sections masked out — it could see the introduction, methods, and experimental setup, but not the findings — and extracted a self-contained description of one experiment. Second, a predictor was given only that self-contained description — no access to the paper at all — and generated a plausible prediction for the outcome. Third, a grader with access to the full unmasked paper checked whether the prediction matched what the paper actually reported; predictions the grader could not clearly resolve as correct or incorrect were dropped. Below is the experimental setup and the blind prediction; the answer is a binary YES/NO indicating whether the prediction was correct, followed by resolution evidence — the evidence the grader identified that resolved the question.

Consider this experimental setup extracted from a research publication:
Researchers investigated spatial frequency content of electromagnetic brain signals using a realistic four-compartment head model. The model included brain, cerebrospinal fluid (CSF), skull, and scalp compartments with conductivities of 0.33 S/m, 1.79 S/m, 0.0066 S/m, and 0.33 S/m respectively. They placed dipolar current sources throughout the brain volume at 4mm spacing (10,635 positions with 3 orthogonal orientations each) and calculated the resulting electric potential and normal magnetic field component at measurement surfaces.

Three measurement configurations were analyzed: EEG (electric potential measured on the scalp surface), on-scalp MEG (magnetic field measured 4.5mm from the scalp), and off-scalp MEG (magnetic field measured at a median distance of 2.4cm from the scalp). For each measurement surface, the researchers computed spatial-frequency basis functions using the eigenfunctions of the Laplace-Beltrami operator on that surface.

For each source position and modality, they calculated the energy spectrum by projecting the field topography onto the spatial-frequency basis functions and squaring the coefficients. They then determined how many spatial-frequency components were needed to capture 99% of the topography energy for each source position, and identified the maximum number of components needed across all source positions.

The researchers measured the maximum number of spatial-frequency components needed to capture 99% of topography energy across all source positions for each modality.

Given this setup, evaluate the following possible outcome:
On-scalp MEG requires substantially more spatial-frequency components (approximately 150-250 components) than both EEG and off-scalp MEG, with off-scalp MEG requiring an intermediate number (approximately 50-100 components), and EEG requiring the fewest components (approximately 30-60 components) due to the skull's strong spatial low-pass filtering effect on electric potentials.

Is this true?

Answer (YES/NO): NO